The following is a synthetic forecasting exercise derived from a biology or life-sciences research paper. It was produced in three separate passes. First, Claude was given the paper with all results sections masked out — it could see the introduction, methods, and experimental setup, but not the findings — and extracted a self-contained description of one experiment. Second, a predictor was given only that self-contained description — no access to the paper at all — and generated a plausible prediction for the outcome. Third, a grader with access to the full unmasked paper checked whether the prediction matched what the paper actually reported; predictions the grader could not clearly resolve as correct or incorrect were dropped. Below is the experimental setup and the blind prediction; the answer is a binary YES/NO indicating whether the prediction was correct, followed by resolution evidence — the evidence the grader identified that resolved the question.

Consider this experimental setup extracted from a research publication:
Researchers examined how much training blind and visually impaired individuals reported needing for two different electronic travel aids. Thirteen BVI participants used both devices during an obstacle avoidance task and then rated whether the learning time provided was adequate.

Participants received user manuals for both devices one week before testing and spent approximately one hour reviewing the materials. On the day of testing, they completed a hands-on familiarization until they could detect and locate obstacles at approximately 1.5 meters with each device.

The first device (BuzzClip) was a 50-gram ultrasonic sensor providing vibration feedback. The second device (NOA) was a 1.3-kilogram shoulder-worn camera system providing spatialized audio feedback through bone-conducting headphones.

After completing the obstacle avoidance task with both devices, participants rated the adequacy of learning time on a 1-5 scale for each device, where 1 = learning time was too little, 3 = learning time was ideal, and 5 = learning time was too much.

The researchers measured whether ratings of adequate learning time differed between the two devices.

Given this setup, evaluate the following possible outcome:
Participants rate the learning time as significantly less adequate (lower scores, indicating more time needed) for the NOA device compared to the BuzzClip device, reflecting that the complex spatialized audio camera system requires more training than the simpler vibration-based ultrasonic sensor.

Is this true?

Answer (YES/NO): NO